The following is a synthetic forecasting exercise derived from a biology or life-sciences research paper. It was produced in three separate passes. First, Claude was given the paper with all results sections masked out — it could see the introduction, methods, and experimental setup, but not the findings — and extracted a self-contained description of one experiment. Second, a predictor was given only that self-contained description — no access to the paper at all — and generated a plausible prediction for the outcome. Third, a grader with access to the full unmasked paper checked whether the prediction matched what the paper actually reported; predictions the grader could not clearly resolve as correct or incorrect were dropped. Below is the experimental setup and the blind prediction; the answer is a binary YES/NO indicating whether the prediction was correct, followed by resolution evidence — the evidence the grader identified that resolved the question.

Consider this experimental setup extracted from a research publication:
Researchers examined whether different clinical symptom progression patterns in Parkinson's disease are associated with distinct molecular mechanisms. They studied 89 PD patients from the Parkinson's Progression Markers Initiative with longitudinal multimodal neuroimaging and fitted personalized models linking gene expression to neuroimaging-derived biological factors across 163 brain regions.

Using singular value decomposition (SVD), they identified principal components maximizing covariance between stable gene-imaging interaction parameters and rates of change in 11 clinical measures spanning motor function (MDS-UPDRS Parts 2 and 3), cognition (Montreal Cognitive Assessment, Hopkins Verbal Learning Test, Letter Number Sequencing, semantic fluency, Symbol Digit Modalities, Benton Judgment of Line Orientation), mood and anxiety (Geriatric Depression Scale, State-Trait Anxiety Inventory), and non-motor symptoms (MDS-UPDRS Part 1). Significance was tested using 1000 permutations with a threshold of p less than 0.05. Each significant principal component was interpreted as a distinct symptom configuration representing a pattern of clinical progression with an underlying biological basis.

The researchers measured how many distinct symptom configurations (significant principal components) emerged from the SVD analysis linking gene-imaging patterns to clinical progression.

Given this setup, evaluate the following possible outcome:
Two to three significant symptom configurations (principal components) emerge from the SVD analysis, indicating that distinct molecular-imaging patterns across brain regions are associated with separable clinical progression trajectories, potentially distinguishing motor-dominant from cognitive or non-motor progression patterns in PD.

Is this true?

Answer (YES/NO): NO